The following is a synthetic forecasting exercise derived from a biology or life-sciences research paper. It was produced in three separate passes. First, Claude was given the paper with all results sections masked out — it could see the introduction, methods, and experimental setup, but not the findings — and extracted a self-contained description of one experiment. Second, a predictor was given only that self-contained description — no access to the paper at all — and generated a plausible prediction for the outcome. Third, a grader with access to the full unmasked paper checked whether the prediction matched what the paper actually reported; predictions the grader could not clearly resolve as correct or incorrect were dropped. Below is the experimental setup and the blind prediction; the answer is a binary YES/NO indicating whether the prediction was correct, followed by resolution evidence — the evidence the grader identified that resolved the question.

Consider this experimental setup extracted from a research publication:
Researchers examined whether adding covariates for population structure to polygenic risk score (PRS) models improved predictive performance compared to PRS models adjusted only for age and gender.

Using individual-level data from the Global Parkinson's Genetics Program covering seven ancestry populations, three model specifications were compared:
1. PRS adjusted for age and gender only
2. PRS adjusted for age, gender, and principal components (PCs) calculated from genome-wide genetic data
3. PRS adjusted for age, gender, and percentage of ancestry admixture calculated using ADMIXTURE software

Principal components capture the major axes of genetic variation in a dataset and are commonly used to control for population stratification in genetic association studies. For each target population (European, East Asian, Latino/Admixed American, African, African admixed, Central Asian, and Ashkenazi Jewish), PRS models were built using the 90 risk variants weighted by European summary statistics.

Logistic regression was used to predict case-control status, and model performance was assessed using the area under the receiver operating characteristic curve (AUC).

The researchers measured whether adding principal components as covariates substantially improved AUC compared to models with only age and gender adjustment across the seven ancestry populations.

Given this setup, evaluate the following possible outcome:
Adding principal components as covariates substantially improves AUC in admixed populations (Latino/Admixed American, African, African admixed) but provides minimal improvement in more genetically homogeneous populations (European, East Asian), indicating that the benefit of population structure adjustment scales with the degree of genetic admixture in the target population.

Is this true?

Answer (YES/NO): NO